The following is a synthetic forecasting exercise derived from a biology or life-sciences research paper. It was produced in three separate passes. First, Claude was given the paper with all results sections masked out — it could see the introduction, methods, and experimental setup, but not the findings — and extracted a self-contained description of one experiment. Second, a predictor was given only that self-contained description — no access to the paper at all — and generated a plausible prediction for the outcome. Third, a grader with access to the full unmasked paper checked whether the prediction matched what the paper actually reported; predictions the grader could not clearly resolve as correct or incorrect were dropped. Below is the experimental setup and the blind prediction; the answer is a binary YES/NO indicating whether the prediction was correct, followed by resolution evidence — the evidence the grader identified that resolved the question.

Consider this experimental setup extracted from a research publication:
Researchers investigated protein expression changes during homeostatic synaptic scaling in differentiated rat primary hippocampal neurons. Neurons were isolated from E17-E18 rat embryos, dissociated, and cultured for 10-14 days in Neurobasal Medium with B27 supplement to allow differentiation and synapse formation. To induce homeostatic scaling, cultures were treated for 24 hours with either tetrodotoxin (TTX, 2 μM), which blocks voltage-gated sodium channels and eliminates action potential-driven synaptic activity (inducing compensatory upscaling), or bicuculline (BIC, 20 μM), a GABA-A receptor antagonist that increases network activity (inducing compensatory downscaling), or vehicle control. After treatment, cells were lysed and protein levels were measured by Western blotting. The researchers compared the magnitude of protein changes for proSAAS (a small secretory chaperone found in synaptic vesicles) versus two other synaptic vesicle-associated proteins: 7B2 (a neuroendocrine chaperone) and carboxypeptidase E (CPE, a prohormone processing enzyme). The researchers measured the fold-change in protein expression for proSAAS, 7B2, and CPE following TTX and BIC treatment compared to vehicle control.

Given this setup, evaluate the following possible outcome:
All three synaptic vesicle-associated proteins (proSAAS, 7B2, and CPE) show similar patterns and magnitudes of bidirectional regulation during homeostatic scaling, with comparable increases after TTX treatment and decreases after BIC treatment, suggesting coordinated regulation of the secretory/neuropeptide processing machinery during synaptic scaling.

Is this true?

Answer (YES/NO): NO